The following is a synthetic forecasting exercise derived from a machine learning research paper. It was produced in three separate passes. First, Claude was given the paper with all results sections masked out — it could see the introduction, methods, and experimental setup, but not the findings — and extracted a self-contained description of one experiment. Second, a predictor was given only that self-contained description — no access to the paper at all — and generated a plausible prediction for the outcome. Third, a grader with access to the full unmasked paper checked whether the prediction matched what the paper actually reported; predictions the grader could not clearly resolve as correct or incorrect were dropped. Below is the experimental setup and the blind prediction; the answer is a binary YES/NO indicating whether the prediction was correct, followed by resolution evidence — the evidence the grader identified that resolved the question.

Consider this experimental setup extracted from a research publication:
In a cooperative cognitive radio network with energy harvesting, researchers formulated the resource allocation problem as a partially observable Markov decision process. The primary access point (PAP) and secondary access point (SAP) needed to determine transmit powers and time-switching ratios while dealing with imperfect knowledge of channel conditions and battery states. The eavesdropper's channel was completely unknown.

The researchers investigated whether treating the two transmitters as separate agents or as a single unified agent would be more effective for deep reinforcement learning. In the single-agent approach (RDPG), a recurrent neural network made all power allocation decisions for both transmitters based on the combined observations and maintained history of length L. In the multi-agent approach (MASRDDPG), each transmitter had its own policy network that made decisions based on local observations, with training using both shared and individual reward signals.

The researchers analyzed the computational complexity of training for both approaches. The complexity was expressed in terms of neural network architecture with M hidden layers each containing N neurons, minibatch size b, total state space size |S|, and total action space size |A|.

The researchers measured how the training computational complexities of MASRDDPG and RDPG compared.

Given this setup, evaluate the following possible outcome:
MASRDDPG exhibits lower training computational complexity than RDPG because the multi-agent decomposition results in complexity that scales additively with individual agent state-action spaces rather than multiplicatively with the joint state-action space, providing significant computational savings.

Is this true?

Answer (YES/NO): NO